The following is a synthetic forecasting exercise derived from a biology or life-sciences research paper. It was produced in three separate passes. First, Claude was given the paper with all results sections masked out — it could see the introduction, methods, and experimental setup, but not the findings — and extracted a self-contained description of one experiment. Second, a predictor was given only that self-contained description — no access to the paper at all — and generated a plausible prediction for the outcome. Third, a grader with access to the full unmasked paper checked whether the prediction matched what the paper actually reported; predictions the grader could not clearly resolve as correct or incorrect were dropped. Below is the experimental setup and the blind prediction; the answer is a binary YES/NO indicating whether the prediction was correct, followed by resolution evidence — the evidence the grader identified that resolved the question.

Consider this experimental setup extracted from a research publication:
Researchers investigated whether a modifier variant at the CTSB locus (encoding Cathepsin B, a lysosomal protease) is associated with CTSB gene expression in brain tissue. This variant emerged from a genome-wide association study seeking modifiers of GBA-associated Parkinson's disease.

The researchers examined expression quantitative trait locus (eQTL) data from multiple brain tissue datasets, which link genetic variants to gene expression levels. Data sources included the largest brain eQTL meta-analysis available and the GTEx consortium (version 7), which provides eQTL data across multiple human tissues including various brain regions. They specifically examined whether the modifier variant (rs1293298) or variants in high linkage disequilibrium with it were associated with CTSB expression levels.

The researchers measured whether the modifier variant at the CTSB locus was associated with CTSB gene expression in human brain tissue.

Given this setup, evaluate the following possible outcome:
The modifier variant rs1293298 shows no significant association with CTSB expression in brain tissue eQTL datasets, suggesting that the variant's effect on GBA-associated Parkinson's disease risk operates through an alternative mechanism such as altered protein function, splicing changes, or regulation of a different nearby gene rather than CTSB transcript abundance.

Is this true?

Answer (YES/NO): NO